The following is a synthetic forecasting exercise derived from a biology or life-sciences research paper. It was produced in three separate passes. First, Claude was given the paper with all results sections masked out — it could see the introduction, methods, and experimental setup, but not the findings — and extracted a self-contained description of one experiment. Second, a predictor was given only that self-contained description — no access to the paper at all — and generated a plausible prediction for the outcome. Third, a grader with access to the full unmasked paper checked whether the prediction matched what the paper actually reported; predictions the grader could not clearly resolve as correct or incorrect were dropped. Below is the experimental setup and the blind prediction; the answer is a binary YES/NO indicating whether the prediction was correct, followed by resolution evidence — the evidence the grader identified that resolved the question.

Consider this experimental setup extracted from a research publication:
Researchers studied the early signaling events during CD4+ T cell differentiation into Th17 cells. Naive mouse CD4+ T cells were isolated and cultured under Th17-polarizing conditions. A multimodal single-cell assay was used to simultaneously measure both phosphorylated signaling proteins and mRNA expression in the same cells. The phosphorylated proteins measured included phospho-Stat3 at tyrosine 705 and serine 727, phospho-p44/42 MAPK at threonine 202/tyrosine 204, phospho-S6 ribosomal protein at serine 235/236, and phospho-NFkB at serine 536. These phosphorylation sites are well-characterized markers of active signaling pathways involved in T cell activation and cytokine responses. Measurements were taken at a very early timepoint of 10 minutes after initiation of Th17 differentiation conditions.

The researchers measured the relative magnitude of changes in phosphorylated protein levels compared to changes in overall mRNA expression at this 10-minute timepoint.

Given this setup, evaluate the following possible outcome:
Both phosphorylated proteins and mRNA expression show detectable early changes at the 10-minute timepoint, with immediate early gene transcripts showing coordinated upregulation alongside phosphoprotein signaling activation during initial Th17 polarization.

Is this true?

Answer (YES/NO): NO